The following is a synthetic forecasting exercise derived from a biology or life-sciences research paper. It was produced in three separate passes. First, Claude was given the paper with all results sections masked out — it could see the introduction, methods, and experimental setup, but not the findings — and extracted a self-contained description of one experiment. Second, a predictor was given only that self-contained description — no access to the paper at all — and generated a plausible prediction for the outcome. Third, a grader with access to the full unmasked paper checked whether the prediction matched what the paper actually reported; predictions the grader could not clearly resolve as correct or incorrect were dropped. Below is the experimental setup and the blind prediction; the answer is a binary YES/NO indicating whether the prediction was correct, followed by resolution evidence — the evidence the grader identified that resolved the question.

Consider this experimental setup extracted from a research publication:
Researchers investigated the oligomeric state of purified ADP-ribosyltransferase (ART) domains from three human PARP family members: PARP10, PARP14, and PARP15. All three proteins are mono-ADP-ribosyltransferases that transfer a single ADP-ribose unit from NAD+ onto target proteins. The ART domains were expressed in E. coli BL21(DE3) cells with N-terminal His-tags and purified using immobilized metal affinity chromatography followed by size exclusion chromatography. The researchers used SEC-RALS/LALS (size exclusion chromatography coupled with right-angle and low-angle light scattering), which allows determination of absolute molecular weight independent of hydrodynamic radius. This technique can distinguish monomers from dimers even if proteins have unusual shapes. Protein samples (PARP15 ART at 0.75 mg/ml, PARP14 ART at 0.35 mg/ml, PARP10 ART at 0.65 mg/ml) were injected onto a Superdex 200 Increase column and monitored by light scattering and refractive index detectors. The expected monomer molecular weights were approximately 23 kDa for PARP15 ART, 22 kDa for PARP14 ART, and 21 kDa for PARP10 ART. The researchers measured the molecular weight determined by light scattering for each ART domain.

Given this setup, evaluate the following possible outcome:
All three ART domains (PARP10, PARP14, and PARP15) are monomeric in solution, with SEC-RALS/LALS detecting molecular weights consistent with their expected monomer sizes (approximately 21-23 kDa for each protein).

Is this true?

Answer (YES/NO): NO